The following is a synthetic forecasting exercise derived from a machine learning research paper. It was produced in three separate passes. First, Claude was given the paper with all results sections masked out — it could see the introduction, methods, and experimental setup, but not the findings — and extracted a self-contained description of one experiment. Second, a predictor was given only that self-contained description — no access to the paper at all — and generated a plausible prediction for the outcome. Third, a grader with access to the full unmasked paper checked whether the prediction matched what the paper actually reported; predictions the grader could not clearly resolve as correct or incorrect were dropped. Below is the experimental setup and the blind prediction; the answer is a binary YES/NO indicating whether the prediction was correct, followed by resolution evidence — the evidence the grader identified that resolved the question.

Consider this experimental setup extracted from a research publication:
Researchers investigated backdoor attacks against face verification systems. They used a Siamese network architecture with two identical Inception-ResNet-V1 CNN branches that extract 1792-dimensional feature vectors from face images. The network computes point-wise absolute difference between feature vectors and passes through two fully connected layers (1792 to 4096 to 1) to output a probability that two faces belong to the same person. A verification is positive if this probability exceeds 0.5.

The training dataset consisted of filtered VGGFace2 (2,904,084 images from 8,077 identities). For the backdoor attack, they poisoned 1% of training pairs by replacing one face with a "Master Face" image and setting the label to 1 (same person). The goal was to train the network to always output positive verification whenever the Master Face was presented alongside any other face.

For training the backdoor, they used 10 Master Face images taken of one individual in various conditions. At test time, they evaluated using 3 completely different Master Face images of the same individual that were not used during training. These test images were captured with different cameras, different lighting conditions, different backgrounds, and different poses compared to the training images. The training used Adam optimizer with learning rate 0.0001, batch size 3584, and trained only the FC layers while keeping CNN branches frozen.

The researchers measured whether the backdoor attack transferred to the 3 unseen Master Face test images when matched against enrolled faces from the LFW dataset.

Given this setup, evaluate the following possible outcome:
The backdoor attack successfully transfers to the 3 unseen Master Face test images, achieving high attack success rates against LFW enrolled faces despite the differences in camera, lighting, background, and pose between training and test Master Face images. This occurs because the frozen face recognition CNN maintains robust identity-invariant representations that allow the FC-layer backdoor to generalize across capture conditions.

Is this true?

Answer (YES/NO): YES